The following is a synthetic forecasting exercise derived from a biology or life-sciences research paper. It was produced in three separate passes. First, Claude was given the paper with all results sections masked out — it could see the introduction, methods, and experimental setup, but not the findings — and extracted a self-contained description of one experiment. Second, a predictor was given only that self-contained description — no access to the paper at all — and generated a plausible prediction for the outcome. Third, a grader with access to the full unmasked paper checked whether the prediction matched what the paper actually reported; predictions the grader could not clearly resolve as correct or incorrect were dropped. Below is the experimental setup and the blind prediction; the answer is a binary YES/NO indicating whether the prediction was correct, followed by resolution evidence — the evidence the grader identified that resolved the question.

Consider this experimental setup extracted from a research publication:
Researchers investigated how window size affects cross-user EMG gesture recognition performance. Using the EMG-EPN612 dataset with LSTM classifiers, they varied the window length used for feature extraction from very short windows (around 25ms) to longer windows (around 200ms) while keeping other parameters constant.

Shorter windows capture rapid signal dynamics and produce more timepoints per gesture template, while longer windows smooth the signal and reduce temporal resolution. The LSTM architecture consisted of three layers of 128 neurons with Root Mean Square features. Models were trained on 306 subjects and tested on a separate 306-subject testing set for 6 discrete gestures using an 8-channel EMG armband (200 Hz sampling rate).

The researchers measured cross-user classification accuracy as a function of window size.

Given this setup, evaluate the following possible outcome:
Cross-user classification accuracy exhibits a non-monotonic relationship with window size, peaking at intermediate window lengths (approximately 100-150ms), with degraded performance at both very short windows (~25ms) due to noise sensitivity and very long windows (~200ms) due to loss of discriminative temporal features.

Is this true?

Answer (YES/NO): NO